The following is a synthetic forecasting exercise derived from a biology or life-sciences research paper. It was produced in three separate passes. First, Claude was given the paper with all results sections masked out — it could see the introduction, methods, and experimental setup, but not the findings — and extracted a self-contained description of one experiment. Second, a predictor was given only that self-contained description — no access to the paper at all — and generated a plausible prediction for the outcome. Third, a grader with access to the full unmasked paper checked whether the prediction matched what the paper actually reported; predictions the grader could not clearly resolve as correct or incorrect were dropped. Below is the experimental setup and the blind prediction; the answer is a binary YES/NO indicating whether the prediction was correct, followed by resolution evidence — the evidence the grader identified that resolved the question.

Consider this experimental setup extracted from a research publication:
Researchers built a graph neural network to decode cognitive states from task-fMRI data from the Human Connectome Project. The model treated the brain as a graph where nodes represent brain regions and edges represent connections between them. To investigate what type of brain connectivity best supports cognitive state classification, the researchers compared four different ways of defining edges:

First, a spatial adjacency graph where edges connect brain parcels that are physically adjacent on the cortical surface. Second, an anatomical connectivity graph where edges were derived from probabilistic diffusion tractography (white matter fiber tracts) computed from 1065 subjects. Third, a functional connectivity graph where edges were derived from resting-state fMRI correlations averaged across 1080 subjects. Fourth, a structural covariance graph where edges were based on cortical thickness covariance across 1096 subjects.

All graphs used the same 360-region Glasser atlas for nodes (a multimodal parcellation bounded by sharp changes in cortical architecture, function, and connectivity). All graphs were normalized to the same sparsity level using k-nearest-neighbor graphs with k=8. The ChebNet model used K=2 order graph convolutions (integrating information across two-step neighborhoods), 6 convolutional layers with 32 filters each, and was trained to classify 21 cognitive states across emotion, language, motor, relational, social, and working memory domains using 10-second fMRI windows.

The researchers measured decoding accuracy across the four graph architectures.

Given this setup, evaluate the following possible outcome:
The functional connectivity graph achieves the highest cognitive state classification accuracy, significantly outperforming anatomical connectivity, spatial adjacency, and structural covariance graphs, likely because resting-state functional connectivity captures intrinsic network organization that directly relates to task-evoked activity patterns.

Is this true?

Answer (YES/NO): NO